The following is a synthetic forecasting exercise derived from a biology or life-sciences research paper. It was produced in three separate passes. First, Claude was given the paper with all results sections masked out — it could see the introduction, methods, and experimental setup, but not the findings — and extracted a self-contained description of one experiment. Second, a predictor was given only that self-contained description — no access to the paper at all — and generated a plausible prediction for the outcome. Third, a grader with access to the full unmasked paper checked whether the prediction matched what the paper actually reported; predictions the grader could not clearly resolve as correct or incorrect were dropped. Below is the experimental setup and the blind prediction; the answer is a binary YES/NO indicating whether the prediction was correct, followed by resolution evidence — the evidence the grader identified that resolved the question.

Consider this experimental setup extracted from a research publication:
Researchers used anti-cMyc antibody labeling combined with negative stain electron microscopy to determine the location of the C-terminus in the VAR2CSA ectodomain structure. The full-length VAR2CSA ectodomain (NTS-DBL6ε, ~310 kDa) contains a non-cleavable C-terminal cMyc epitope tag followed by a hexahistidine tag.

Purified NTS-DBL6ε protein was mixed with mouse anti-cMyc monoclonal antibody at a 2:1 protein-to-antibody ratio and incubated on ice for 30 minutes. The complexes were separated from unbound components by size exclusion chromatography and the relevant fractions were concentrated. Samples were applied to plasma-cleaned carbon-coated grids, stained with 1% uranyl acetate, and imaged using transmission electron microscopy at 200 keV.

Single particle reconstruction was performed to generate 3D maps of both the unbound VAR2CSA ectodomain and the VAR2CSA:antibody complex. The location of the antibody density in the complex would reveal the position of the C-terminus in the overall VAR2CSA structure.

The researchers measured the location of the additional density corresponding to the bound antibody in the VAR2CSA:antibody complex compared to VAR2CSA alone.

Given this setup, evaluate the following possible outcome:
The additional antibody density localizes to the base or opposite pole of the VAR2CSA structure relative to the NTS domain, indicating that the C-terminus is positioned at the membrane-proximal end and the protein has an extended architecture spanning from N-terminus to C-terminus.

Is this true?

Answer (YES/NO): YES